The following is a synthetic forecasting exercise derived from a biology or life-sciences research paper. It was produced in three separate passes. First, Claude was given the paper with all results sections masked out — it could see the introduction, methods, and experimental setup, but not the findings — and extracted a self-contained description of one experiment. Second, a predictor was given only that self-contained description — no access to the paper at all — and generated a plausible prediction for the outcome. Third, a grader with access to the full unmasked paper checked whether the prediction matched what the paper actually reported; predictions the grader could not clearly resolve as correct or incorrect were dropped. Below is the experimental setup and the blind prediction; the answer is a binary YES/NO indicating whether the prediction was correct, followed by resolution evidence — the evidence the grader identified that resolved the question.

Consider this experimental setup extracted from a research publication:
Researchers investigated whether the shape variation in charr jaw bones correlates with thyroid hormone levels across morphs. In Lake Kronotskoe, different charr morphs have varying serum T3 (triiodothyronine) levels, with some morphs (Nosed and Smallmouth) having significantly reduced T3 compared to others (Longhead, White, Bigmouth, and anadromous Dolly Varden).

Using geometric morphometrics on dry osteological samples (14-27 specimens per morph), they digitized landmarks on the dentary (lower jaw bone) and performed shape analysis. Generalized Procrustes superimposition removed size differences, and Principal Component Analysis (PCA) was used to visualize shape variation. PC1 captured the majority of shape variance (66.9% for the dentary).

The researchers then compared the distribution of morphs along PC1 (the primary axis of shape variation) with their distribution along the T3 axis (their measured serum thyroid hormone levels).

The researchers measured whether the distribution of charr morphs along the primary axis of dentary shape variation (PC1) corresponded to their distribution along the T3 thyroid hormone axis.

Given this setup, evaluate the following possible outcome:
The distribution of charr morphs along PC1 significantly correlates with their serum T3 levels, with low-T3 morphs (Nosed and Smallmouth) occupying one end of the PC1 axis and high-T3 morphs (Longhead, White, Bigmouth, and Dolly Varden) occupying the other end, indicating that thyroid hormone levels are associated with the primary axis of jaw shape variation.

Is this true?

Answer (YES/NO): YES